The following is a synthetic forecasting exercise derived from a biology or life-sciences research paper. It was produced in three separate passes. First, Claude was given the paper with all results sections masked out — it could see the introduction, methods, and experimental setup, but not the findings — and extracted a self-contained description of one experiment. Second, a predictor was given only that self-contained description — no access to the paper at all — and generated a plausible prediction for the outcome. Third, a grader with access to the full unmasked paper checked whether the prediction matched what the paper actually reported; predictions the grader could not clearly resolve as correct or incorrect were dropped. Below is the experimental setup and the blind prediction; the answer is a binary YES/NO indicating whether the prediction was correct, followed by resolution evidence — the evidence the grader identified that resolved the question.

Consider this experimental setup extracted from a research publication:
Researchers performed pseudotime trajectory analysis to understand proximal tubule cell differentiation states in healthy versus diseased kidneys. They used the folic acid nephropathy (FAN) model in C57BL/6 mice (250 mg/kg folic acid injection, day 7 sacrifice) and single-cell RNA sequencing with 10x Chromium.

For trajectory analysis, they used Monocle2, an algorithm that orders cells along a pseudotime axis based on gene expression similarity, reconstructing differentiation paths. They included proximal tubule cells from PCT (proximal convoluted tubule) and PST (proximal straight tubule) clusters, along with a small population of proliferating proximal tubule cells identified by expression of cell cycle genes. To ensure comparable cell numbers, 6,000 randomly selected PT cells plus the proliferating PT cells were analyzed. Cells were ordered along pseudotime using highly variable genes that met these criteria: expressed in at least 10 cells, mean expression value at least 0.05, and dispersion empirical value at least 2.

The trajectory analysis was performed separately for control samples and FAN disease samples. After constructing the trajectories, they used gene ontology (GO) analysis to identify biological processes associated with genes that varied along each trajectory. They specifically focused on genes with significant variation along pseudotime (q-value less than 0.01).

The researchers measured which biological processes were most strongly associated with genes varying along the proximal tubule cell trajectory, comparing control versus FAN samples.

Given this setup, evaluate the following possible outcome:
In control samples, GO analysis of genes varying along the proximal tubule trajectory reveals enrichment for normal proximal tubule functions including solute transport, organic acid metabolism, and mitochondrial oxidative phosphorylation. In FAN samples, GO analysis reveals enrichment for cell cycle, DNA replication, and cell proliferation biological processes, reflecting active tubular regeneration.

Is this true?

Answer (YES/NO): NO